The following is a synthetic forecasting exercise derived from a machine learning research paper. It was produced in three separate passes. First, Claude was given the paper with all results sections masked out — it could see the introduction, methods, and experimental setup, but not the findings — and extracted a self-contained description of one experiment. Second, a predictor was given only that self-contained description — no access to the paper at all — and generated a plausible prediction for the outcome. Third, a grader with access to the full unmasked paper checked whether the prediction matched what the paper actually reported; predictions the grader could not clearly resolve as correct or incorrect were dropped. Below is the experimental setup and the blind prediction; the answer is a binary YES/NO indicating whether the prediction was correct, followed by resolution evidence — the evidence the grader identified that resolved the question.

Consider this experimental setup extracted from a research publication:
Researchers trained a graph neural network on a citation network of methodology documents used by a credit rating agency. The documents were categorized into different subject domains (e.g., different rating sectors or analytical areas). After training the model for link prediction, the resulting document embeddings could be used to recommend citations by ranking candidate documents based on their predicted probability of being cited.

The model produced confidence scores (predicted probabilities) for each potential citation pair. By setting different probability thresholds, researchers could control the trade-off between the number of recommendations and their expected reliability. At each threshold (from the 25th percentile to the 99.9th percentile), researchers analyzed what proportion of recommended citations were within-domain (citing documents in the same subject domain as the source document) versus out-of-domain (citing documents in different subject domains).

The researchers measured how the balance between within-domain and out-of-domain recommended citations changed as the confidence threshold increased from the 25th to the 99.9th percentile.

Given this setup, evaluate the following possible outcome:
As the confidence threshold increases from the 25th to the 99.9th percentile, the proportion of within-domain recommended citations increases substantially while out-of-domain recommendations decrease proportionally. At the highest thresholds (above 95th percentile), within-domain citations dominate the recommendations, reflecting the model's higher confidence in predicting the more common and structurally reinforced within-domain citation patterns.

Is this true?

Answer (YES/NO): NO